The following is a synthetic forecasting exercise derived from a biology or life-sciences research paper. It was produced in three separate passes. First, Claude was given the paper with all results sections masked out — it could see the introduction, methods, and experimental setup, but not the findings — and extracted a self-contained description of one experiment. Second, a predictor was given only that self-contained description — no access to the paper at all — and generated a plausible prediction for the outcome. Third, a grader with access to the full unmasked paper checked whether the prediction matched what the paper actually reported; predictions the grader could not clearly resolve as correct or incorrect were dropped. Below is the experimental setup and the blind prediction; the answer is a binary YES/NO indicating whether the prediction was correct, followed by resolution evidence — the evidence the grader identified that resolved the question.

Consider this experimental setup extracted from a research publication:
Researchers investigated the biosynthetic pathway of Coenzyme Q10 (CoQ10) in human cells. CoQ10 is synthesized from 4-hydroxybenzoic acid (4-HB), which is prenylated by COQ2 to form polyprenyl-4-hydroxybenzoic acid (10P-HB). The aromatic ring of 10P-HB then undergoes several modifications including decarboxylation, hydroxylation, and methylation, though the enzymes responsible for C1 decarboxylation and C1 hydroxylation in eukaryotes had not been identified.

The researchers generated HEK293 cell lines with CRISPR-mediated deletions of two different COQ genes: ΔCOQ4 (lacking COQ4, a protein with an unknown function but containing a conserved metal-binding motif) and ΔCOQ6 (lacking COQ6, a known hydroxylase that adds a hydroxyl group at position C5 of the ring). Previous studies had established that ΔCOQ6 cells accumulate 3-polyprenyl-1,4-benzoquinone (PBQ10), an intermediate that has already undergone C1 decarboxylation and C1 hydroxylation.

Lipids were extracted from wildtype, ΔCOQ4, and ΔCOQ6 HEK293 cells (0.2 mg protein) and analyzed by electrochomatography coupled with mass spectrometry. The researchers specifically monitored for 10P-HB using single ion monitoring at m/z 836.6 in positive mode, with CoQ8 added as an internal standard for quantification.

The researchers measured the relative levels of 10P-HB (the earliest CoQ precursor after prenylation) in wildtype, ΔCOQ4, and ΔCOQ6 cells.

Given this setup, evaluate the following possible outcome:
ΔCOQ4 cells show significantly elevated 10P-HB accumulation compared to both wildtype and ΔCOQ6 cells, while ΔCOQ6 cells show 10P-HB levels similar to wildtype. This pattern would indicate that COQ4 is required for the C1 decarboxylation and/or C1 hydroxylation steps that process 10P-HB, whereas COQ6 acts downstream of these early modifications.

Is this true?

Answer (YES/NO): YES